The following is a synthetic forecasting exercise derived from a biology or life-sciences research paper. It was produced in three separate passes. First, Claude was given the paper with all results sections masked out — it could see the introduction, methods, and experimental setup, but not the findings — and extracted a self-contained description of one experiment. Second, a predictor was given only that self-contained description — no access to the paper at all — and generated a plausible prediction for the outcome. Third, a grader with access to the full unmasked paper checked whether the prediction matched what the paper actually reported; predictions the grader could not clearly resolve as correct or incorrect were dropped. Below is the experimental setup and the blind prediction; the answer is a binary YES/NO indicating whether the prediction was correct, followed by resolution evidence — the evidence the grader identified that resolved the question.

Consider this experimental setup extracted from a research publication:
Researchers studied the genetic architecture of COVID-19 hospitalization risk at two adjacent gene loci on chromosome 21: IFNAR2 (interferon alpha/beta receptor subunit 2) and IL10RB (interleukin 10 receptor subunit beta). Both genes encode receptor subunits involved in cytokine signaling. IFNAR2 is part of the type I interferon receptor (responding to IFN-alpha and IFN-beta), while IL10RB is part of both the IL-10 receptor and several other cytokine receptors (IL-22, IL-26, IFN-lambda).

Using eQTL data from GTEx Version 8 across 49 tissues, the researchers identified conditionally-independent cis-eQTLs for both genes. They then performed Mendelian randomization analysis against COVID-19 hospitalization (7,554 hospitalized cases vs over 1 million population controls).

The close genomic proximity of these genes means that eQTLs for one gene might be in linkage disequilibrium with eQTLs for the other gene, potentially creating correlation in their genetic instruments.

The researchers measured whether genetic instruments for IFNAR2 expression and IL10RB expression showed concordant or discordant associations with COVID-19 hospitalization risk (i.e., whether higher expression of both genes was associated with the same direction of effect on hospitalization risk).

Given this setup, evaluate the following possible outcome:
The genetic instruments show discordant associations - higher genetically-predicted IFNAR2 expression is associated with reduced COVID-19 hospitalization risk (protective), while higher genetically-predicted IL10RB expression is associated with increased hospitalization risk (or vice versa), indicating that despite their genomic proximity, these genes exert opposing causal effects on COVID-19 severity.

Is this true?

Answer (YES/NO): YES